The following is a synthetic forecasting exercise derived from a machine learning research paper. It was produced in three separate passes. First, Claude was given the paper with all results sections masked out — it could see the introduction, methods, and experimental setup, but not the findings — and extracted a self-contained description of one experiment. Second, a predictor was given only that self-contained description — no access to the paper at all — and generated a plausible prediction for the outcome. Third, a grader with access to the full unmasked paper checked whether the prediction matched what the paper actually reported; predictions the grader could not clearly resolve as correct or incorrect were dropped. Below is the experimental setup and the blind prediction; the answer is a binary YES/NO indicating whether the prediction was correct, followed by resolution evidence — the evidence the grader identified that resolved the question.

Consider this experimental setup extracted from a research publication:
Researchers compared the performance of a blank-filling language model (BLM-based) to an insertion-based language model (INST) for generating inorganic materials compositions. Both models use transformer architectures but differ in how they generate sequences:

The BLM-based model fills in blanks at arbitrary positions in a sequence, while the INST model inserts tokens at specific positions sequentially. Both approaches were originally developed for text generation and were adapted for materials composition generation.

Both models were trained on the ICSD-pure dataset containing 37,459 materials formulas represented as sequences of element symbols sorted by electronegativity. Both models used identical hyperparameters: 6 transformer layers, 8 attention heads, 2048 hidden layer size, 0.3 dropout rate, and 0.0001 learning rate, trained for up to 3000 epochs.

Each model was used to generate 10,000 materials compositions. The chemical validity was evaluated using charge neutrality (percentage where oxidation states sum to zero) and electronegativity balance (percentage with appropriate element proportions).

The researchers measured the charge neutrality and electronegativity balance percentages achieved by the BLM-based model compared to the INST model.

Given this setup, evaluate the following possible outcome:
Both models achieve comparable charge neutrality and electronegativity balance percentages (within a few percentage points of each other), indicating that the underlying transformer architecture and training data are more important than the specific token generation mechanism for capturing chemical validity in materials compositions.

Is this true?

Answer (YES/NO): YES